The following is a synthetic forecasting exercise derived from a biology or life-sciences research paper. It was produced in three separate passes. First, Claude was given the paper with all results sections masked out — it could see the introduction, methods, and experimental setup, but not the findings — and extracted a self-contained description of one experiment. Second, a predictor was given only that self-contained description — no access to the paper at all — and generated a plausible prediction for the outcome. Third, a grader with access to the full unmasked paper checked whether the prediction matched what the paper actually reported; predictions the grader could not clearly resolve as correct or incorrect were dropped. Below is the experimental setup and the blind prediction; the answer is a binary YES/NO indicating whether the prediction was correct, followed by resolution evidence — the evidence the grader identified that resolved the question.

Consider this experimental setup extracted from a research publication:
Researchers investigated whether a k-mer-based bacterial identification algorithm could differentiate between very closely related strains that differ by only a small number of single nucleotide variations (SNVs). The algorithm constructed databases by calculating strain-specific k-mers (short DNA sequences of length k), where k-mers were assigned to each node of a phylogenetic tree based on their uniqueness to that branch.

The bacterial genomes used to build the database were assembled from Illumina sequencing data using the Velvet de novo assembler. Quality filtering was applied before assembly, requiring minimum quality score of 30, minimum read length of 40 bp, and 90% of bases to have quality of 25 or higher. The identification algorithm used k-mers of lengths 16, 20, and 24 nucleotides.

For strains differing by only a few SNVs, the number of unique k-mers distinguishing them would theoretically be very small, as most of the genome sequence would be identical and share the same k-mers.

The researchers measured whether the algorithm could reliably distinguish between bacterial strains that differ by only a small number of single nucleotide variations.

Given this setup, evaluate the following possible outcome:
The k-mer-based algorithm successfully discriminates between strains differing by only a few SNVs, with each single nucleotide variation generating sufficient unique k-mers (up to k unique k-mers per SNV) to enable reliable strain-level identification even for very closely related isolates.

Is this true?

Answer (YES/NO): NO